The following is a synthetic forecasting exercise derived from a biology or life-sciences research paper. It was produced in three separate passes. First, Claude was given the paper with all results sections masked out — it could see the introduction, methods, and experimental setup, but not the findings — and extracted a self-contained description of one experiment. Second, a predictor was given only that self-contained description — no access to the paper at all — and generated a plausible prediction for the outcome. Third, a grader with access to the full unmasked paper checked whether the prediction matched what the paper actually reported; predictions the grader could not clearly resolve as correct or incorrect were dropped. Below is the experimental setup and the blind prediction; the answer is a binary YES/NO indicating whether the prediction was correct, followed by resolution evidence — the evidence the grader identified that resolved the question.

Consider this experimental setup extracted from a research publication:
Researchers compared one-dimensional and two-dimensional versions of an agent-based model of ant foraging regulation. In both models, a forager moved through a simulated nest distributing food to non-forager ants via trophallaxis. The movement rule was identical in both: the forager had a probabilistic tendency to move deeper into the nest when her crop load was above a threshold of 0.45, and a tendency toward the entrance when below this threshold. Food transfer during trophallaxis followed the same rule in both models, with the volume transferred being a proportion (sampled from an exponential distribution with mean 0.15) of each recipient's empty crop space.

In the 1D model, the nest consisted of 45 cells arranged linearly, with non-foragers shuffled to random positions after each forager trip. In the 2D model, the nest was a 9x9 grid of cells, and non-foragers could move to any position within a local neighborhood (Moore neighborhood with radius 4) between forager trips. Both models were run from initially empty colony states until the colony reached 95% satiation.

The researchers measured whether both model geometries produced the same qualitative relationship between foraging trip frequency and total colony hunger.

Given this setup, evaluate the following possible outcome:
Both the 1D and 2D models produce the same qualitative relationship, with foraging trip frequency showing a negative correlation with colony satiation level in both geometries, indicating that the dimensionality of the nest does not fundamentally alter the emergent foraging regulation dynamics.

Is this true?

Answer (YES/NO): YES